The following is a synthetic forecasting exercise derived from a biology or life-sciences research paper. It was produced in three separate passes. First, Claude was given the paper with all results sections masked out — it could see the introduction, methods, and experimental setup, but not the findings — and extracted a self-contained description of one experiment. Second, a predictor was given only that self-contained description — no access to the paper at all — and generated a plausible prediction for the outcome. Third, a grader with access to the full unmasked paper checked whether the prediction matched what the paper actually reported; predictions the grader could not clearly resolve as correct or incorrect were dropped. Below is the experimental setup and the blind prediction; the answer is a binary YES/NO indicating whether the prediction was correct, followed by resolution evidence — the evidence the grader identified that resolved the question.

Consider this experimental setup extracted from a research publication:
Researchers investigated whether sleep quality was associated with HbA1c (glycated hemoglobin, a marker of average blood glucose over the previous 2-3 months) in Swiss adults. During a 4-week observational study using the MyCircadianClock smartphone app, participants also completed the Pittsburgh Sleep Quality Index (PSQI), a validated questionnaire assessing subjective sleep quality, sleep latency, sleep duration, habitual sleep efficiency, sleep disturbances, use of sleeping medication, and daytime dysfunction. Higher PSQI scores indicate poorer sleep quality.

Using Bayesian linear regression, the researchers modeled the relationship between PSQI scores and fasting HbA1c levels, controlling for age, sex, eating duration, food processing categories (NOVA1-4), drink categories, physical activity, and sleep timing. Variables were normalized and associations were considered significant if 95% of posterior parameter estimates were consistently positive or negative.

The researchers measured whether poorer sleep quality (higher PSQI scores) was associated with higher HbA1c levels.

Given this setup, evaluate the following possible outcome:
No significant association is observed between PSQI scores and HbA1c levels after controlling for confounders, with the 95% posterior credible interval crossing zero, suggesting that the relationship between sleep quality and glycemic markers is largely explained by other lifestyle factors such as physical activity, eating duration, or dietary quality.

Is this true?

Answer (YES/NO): YES